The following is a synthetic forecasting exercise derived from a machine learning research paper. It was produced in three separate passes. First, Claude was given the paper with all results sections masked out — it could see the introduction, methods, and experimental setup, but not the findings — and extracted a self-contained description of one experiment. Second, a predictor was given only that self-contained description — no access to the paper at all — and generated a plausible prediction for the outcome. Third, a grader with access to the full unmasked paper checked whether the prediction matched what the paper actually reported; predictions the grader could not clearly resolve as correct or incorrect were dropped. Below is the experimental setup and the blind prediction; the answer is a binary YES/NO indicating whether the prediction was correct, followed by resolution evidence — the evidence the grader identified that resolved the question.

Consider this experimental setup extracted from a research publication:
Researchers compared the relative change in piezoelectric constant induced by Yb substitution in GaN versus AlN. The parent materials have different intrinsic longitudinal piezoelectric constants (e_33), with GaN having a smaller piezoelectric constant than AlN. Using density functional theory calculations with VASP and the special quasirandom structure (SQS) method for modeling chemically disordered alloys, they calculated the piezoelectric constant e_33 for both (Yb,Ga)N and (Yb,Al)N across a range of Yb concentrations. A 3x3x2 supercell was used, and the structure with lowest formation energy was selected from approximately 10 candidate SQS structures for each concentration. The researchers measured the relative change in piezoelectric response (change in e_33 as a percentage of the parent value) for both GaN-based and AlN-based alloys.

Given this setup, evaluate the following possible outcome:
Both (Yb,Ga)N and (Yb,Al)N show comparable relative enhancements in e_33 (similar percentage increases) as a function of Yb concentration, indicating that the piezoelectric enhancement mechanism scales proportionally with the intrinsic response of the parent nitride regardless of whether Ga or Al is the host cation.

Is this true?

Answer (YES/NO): NO